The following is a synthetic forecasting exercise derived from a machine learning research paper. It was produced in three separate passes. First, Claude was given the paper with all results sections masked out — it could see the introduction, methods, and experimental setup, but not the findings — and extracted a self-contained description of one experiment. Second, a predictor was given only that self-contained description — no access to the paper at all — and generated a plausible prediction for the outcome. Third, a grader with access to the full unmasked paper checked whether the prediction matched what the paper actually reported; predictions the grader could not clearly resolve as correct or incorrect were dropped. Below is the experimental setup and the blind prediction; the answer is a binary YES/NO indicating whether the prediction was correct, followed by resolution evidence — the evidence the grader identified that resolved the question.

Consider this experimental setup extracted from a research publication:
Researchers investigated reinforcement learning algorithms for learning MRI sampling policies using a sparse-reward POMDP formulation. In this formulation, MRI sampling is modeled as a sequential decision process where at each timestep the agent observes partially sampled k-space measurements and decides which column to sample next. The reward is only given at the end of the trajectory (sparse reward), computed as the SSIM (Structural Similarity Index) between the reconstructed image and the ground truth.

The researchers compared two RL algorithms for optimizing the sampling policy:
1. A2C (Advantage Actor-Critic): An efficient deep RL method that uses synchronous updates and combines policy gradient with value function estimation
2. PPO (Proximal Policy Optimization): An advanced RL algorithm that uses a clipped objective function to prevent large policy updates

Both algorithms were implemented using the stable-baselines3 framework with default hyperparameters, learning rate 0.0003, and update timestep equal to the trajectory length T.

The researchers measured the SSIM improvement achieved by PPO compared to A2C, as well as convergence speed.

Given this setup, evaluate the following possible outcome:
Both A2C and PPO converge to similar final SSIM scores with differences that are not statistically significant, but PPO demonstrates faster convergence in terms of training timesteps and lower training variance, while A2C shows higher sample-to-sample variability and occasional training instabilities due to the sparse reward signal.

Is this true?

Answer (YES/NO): NO